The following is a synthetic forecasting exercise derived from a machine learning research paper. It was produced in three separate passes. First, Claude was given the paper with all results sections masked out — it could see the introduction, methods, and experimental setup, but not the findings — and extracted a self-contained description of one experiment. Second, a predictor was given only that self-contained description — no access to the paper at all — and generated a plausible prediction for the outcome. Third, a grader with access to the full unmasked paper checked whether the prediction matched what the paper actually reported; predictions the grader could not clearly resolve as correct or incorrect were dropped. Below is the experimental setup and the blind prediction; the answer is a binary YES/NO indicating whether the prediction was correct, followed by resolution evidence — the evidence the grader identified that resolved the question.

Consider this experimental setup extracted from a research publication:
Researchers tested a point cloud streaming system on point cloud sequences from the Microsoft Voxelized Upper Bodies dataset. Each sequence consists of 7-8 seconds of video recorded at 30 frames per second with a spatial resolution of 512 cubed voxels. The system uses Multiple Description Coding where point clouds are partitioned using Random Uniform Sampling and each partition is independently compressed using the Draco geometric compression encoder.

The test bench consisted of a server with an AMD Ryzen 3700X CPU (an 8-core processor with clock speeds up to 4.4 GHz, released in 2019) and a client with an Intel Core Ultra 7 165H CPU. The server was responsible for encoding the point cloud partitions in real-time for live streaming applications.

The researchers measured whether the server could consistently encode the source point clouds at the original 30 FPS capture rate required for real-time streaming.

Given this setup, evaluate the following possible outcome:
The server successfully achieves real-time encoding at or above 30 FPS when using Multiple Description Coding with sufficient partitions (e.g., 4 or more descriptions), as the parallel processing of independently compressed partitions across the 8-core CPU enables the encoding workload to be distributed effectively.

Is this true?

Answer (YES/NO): NO